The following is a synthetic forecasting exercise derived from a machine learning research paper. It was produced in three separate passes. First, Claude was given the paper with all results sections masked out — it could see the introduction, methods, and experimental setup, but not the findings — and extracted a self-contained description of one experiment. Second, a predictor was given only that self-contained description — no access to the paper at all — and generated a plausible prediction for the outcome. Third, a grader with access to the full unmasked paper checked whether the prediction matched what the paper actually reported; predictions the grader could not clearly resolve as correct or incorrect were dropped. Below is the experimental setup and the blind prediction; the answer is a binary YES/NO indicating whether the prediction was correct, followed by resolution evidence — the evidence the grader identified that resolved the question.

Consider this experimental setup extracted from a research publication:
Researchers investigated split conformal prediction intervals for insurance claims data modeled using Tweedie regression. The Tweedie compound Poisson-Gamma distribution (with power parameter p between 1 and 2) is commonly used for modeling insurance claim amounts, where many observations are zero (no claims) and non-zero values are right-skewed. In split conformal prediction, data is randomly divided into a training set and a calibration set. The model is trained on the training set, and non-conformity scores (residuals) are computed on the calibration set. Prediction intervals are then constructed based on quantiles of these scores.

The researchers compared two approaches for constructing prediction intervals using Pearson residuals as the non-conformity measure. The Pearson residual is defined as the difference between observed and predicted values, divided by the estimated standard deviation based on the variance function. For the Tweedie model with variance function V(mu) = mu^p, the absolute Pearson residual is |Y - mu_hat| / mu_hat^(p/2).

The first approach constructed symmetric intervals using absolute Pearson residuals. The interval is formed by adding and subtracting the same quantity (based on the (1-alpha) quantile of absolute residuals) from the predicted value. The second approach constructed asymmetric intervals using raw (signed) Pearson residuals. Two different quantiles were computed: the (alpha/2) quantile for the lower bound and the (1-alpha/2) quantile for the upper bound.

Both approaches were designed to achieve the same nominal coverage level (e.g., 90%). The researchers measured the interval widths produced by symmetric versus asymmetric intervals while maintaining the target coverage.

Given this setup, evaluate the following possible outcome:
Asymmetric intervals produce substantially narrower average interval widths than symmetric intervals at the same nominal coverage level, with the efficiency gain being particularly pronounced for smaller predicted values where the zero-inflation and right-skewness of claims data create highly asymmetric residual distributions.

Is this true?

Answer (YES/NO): NO